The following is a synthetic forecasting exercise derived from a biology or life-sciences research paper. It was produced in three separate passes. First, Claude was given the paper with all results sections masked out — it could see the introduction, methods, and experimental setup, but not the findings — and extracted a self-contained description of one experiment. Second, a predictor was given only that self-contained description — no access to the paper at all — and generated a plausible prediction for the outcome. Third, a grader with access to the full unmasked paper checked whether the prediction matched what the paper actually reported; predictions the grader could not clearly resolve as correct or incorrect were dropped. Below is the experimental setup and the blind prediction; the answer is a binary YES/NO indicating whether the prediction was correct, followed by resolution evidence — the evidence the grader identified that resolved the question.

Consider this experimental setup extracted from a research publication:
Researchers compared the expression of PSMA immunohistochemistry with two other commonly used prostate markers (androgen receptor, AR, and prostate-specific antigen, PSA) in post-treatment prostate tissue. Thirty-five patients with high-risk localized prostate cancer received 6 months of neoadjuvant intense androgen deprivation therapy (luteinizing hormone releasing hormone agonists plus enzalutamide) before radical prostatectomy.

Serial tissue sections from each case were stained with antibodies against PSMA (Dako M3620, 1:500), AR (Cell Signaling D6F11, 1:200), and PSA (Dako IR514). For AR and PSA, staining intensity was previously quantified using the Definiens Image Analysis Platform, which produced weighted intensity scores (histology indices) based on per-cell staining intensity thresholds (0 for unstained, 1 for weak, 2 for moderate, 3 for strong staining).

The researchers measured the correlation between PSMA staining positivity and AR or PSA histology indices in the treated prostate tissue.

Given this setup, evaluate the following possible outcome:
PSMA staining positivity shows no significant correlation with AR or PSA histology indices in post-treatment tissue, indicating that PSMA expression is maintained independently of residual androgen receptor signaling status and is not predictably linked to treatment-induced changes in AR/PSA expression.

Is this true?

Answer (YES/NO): YES